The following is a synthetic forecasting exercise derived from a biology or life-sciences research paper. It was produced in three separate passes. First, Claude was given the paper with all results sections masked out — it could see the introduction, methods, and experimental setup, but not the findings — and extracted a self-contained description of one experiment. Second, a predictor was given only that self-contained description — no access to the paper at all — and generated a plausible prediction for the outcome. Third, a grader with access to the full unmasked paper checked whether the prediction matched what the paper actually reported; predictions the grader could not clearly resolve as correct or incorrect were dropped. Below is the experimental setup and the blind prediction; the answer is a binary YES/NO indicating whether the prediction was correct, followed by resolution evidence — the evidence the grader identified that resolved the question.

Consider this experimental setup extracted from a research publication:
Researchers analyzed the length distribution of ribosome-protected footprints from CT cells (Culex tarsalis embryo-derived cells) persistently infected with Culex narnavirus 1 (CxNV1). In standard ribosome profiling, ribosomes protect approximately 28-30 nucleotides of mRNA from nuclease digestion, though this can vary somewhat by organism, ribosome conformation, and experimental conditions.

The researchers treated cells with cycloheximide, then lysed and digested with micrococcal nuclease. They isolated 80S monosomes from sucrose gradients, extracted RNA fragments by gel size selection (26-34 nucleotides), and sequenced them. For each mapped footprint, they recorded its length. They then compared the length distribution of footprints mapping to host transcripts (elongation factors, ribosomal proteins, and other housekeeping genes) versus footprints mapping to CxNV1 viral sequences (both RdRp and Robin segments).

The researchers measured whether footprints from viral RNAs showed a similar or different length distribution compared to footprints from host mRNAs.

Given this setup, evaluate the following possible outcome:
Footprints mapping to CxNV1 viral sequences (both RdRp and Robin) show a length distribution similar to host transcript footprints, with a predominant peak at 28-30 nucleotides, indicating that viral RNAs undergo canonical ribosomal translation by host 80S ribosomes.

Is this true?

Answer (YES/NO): NO